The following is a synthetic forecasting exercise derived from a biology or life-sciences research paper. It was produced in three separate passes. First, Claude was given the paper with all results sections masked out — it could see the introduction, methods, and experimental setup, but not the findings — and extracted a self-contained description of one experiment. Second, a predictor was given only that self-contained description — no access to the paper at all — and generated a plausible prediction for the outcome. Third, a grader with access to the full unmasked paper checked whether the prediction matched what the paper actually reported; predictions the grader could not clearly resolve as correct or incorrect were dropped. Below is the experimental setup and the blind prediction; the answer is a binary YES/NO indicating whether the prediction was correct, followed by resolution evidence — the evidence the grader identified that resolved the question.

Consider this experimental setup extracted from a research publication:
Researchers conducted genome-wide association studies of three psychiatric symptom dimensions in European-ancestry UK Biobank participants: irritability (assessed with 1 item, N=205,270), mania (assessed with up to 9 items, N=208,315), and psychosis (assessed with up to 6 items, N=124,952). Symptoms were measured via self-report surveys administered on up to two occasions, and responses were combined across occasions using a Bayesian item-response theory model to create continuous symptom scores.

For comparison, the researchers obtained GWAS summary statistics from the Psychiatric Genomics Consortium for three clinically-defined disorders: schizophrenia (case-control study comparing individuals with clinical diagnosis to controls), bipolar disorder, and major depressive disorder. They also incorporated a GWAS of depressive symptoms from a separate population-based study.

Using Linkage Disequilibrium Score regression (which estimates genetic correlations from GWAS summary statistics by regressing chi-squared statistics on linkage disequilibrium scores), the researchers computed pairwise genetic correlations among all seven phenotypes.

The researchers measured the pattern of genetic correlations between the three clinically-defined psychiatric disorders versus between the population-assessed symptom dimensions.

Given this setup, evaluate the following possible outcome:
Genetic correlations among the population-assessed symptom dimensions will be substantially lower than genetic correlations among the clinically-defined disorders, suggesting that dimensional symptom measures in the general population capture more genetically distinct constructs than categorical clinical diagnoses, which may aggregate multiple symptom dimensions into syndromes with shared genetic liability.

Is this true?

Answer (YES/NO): NO